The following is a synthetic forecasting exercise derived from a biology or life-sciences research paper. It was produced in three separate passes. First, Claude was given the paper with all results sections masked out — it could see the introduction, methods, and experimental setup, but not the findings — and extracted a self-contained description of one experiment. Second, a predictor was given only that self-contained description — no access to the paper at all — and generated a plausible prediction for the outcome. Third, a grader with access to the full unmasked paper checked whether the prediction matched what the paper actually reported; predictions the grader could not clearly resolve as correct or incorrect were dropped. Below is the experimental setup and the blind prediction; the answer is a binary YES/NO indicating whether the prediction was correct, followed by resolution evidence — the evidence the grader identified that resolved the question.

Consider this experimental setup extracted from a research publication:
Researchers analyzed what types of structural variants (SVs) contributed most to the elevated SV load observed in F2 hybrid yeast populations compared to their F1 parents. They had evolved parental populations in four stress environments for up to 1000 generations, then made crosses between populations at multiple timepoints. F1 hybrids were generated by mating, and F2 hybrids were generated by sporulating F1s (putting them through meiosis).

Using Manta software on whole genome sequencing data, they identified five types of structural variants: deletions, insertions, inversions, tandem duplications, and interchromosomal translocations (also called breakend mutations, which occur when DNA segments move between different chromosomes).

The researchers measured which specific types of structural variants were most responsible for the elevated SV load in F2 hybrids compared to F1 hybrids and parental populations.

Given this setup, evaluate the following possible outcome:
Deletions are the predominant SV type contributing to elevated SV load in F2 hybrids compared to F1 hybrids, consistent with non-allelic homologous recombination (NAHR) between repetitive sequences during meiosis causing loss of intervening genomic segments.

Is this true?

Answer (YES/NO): NO